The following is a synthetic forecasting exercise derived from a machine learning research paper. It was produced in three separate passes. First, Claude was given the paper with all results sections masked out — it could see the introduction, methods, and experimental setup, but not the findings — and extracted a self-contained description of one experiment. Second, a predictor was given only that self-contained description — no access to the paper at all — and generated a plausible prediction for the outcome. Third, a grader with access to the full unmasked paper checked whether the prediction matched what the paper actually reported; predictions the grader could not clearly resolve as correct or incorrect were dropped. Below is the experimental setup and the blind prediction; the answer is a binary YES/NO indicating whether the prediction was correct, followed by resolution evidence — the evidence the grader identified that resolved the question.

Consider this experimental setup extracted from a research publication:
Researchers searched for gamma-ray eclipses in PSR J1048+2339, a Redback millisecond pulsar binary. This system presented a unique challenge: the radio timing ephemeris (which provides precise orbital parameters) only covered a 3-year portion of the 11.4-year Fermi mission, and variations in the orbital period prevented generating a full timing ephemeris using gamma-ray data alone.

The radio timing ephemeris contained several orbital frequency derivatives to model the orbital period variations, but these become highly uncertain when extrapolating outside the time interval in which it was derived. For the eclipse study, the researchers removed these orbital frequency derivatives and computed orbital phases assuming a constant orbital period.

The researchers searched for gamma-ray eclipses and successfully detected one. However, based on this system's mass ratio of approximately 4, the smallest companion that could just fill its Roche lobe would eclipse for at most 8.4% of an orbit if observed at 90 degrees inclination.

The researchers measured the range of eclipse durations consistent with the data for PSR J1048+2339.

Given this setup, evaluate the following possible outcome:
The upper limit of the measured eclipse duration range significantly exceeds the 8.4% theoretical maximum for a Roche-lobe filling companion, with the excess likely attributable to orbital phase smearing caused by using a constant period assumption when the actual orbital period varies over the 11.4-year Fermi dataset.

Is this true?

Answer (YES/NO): NO